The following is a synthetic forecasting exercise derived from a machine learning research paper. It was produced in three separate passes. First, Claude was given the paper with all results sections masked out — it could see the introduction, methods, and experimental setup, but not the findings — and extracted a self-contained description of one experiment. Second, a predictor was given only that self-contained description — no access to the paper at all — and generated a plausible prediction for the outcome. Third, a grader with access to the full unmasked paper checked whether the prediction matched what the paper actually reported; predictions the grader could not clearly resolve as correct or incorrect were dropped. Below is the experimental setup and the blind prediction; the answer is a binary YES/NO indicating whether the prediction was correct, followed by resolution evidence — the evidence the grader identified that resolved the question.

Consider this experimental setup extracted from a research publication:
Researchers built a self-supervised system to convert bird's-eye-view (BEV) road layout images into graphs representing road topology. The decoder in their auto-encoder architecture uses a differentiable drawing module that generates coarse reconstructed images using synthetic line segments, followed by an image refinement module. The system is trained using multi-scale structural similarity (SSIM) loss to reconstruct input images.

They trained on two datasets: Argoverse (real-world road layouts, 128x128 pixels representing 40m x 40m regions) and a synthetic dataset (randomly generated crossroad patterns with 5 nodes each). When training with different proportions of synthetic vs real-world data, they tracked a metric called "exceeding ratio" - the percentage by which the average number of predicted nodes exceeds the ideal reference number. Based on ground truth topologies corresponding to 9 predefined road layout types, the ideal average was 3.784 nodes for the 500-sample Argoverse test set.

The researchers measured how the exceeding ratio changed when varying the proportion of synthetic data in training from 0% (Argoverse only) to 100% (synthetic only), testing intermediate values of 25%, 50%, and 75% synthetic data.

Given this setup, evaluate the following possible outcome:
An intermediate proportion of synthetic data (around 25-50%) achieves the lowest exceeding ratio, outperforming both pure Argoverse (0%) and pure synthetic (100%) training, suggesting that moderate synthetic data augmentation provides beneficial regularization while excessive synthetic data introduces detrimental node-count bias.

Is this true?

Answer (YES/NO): NO